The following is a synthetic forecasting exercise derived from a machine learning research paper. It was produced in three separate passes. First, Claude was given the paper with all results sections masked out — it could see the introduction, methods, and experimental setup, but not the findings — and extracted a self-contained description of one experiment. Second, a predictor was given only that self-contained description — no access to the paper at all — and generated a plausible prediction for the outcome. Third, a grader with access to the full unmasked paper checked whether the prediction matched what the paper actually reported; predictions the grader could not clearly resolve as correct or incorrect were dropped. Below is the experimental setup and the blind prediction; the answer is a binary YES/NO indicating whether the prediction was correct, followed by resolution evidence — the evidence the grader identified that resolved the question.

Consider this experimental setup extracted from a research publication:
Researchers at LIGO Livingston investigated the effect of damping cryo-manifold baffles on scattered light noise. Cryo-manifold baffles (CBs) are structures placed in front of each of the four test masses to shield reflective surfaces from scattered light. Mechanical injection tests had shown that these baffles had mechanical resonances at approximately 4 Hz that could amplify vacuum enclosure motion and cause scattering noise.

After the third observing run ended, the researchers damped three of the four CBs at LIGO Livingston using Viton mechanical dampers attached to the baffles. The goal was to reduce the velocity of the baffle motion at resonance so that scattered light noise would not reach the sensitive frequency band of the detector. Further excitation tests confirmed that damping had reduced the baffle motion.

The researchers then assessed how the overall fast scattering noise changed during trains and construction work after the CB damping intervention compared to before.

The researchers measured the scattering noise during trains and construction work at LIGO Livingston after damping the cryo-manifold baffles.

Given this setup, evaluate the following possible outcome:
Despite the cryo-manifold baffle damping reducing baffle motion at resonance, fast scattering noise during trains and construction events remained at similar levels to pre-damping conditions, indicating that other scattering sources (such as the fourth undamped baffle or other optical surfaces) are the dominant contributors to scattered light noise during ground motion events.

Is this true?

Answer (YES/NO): NO